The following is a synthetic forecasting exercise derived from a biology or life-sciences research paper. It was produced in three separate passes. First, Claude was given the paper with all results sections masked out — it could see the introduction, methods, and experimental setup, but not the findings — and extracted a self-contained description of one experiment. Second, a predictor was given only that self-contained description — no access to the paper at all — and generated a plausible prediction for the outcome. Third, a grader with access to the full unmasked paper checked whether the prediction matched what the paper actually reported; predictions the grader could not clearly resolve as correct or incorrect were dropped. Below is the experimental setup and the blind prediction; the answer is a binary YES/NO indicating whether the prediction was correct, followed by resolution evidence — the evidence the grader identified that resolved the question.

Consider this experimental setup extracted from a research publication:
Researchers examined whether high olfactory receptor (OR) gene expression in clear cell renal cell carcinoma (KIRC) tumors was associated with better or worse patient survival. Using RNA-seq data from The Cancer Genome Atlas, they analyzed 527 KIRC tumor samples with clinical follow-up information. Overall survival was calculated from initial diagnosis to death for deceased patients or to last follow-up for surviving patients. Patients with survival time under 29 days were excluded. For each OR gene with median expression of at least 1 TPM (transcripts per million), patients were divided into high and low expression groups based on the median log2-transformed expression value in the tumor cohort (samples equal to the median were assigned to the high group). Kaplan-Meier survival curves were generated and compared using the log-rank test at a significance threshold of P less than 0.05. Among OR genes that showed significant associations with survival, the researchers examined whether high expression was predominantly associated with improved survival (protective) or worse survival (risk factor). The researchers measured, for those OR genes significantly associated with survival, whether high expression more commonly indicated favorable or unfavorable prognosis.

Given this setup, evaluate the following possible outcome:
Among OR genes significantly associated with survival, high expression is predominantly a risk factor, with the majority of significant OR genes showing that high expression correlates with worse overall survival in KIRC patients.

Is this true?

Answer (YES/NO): NO